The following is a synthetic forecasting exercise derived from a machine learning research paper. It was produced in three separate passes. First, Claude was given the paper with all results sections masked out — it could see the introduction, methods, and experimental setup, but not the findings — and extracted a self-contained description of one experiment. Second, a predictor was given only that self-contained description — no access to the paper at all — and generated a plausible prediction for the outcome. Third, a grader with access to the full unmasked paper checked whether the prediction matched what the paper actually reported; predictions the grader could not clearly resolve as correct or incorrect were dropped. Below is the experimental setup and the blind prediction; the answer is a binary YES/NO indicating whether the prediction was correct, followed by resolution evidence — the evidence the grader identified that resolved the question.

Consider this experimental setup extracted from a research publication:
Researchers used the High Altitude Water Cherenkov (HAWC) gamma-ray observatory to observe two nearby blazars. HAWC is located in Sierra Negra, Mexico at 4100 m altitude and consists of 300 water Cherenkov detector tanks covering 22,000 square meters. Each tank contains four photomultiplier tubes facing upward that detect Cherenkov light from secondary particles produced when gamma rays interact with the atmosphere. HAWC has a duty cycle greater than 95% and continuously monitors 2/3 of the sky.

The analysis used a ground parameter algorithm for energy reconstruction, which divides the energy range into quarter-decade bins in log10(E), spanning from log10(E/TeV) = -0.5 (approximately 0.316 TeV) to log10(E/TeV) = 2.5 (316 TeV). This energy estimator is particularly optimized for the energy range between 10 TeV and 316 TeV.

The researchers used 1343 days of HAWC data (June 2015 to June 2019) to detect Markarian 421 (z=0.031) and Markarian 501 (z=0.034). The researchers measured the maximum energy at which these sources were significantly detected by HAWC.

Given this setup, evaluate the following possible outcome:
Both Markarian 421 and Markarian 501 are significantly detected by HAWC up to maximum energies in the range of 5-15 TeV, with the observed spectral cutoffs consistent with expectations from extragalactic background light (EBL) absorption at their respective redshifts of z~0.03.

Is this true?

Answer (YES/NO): YES